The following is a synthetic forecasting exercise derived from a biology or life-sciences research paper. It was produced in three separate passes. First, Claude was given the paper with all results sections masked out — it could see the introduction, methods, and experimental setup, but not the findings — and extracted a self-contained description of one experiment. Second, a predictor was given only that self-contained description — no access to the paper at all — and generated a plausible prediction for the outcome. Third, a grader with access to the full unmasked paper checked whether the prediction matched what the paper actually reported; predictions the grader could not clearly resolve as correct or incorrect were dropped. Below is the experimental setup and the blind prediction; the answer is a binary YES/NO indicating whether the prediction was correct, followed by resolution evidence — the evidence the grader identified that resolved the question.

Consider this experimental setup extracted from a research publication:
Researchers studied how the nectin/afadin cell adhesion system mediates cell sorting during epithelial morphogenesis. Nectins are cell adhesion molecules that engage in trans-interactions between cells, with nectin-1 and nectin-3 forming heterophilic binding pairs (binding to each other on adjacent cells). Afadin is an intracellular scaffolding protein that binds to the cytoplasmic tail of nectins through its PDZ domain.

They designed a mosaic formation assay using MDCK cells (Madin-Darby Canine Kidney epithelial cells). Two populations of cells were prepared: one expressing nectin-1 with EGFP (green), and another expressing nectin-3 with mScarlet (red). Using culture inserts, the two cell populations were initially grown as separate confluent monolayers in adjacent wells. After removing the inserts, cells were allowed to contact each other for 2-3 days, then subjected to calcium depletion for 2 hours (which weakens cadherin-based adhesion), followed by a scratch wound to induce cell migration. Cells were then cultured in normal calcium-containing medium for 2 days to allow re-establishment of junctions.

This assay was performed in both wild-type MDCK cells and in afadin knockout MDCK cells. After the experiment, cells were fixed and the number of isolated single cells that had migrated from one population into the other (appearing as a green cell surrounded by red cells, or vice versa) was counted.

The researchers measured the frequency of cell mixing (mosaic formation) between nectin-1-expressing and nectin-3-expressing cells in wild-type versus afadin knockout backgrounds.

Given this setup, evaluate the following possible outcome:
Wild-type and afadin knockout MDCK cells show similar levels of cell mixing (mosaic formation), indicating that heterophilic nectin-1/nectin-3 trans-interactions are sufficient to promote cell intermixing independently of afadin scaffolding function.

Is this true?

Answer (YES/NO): NO